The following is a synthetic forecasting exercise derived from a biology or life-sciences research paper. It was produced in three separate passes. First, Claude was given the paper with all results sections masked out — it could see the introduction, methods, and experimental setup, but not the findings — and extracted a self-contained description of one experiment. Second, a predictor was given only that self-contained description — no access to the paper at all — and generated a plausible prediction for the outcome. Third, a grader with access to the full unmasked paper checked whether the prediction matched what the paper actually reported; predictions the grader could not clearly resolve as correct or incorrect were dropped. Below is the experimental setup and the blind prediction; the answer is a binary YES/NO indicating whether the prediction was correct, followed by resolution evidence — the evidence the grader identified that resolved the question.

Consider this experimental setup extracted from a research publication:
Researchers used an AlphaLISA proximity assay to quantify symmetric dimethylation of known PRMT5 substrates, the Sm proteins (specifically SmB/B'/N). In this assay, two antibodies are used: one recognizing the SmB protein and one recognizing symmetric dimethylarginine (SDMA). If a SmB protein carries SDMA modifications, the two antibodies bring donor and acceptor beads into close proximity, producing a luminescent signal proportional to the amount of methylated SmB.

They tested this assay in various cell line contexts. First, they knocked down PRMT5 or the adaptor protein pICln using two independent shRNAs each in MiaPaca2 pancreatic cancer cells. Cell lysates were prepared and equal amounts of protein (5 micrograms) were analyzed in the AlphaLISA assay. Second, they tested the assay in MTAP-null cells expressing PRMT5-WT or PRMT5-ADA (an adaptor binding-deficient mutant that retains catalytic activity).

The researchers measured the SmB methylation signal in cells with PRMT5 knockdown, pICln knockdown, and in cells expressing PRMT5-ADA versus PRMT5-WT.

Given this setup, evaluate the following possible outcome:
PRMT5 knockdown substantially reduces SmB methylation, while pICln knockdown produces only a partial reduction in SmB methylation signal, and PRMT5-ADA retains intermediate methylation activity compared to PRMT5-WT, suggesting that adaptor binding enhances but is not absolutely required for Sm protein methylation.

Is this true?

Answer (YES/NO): NO